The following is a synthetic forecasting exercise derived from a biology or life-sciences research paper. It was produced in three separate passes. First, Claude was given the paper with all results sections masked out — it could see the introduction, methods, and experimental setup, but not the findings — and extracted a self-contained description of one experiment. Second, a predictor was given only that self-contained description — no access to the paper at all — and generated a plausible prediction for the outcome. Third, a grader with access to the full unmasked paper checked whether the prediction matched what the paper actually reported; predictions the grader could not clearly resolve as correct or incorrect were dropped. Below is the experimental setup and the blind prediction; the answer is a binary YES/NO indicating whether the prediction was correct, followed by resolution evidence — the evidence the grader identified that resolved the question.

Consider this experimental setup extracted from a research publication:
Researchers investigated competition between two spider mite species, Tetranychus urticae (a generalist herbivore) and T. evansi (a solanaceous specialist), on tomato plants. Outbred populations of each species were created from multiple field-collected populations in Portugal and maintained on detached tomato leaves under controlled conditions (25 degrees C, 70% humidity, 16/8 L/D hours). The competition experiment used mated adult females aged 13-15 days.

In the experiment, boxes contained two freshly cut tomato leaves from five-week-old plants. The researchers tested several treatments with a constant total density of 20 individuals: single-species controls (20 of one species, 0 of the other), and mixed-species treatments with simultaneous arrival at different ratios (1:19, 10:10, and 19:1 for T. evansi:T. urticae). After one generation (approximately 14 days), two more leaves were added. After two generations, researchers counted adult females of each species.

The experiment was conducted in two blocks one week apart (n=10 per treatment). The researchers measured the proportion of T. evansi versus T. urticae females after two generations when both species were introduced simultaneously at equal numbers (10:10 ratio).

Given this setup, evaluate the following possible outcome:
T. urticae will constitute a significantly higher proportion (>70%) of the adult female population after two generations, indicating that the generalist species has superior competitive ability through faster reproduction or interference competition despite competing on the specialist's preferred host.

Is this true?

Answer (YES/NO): NO